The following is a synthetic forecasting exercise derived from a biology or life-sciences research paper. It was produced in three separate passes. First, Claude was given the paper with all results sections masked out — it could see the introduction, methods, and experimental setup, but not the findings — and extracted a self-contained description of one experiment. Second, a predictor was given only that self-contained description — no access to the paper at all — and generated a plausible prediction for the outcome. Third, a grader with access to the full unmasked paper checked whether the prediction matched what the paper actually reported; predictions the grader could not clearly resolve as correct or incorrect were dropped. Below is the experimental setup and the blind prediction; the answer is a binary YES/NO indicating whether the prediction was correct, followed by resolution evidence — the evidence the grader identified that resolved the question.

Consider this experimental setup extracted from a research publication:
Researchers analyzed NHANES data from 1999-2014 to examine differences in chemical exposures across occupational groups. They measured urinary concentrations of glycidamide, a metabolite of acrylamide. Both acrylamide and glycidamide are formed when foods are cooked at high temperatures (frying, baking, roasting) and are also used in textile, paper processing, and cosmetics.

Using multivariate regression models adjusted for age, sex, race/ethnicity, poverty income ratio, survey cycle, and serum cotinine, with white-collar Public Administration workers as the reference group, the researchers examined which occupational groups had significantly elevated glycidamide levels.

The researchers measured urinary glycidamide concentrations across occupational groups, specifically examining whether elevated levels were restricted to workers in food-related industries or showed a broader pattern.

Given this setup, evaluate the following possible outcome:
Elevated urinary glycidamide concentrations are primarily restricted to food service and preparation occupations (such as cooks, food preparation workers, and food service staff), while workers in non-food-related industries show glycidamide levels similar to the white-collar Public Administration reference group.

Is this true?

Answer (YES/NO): NO